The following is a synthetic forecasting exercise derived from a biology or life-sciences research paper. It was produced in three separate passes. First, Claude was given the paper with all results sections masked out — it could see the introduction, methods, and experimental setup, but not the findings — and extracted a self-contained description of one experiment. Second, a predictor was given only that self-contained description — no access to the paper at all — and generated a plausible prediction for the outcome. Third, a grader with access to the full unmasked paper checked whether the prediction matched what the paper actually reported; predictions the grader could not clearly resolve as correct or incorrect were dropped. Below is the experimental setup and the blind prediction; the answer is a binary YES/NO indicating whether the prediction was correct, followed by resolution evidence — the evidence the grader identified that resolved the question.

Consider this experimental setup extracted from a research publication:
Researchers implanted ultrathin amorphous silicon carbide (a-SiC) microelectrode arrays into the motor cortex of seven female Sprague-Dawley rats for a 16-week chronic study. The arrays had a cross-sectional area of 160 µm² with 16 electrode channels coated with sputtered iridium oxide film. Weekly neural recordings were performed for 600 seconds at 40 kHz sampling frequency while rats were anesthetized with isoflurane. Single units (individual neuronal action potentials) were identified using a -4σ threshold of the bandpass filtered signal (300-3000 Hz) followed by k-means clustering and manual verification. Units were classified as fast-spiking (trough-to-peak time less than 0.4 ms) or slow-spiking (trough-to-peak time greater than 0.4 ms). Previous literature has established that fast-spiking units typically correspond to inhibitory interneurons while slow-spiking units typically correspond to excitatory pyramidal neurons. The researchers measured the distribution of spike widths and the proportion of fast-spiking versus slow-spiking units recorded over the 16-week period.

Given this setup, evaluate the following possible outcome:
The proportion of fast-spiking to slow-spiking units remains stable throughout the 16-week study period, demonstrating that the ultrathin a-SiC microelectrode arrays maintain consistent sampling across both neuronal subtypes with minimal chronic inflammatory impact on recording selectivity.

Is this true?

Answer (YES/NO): YES